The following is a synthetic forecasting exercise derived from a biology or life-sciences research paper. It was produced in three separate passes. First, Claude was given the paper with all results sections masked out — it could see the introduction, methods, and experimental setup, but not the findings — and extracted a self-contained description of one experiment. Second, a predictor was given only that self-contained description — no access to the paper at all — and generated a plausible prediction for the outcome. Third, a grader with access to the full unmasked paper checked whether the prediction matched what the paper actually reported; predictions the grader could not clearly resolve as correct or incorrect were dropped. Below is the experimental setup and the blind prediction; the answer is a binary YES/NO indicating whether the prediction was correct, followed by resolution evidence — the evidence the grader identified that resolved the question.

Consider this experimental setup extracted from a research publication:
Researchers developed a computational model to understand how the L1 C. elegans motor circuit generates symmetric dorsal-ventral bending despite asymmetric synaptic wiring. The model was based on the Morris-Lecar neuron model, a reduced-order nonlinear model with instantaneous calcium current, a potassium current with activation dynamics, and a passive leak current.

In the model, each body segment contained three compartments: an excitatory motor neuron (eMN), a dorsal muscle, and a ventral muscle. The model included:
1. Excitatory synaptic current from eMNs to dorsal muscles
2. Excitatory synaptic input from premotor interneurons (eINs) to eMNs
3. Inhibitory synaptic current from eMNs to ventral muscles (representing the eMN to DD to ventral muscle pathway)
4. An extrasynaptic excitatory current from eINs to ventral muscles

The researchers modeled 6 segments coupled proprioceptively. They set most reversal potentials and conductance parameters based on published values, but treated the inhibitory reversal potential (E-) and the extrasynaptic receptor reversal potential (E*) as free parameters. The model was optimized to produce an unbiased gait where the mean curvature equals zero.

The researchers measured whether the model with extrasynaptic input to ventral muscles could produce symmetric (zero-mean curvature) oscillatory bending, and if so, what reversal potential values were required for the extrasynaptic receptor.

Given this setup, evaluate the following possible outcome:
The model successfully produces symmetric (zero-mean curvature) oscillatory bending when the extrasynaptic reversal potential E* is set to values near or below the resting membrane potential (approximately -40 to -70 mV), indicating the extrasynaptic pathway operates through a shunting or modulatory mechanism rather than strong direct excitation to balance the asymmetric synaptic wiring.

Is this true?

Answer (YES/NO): NO